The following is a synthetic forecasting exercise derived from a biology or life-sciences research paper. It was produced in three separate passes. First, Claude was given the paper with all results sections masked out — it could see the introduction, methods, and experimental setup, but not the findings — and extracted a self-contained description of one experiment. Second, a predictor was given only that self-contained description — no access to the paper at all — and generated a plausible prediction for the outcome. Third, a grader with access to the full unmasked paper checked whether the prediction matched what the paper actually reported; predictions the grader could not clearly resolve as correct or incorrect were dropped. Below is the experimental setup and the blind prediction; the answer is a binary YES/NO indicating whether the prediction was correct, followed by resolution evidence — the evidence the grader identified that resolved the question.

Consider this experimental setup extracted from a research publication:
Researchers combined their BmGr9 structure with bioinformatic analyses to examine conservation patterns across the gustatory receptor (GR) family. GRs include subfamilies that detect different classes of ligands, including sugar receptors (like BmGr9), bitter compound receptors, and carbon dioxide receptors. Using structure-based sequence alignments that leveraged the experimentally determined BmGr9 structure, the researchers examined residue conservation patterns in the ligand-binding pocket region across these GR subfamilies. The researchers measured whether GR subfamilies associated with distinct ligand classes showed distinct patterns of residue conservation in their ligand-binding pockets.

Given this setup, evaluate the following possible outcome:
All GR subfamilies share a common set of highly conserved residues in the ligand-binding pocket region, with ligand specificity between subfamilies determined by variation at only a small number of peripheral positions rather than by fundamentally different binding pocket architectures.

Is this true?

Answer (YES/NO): NO